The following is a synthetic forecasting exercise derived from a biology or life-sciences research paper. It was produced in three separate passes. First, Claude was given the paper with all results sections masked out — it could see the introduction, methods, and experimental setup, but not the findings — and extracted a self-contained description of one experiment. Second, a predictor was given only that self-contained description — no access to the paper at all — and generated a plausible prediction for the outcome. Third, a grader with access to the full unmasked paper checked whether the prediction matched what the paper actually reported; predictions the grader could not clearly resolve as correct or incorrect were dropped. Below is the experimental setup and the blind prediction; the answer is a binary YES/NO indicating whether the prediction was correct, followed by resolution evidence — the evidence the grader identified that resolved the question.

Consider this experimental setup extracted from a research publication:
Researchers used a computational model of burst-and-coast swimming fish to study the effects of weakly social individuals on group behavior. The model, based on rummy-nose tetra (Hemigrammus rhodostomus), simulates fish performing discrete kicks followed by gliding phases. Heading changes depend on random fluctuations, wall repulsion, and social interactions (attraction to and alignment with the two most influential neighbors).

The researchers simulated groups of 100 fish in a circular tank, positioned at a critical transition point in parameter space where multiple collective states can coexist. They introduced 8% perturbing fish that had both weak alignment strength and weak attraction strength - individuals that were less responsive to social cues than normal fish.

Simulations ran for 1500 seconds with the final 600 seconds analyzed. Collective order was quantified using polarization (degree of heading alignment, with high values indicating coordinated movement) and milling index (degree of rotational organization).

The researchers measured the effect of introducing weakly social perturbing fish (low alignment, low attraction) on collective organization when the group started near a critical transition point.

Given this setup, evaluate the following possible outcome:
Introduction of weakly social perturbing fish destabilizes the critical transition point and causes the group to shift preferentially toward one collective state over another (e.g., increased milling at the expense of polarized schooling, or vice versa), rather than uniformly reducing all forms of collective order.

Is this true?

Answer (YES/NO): YES